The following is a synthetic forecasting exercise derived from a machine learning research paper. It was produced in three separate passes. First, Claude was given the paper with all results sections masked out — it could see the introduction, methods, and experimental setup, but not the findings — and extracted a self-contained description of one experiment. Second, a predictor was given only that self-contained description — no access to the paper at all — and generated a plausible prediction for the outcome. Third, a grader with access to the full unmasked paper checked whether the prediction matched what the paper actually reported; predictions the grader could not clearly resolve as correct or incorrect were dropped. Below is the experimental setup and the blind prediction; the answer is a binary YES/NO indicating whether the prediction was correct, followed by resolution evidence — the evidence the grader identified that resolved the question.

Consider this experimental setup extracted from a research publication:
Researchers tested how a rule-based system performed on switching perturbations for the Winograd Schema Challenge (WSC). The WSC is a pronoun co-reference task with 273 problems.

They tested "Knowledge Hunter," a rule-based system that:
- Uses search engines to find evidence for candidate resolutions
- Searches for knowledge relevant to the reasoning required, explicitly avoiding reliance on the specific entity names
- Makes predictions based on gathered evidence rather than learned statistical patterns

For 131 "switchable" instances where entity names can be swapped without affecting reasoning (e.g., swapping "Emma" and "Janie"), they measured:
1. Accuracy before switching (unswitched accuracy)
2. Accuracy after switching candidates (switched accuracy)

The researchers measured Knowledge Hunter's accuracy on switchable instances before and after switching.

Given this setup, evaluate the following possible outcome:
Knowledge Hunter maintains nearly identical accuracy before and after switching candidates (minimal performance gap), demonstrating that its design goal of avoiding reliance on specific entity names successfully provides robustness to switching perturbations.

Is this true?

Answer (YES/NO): YES